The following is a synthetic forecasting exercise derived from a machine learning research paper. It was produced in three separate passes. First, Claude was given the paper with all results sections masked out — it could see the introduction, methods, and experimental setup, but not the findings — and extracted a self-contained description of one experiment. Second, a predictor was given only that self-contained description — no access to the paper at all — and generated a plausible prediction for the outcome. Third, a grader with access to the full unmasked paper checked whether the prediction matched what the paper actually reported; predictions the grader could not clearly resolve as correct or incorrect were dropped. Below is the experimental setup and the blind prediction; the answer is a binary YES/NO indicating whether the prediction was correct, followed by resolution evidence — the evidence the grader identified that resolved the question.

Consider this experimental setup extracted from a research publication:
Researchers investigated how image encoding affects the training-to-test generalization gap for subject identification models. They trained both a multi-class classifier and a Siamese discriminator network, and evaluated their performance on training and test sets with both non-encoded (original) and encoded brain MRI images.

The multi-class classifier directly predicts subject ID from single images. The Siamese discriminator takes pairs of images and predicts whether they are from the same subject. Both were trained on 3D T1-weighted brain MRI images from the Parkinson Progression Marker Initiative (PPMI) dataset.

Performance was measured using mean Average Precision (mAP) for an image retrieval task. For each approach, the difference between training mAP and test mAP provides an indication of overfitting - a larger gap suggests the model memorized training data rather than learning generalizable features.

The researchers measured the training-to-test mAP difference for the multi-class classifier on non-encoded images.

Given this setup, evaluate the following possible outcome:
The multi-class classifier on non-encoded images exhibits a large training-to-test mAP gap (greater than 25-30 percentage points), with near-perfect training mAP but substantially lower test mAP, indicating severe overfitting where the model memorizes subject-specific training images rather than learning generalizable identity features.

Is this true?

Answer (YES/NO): NO